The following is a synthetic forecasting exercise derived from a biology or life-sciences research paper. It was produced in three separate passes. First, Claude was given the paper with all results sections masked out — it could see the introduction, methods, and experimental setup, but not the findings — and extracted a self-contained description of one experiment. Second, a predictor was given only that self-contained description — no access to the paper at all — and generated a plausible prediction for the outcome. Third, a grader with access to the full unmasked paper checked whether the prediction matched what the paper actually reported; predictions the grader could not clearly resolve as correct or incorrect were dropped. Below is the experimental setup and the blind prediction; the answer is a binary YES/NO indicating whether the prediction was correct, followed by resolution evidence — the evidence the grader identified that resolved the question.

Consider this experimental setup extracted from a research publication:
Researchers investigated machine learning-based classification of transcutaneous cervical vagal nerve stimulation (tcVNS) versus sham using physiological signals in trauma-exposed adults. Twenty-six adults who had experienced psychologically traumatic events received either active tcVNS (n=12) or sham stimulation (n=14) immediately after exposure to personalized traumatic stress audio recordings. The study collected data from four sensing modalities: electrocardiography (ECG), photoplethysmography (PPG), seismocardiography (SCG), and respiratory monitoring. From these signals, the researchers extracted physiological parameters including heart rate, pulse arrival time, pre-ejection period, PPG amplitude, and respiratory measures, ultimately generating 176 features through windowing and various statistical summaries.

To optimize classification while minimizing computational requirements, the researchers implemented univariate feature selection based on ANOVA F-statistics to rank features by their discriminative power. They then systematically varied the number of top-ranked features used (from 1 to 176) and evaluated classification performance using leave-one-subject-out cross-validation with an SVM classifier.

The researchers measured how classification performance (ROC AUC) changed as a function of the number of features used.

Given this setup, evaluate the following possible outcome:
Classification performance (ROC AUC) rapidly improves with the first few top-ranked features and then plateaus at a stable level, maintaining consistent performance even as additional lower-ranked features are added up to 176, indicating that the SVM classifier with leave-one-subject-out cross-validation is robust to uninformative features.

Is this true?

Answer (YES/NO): NO